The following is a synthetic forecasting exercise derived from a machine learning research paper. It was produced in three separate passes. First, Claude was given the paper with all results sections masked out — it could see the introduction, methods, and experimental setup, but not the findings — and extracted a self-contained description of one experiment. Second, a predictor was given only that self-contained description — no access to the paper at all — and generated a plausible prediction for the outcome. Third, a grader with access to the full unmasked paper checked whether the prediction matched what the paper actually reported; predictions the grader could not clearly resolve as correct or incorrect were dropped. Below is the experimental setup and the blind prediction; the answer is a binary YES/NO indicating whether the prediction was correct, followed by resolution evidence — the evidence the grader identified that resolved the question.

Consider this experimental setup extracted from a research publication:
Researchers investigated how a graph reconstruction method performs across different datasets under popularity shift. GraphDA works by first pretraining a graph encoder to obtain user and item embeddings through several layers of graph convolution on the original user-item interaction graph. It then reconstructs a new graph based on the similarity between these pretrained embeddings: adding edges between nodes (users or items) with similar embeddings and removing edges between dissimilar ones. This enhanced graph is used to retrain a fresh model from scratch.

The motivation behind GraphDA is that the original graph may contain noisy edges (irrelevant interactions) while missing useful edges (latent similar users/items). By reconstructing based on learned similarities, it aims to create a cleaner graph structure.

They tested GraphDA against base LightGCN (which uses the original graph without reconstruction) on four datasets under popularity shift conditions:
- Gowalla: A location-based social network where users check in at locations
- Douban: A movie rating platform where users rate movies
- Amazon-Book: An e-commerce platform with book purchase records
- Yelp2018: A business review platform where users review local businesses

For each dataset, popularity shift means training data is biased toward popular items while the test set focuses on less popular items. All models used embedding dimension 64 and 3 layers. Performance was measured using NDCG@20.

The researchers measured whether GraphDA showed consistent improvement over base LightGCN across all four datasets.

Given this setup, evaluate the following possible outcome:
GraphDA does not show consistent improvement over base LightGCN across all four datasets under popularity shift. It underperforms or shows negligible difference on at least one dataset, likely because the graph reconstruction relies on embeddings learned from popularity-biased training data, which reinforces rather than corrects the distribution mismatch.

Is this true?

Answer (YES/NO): YES